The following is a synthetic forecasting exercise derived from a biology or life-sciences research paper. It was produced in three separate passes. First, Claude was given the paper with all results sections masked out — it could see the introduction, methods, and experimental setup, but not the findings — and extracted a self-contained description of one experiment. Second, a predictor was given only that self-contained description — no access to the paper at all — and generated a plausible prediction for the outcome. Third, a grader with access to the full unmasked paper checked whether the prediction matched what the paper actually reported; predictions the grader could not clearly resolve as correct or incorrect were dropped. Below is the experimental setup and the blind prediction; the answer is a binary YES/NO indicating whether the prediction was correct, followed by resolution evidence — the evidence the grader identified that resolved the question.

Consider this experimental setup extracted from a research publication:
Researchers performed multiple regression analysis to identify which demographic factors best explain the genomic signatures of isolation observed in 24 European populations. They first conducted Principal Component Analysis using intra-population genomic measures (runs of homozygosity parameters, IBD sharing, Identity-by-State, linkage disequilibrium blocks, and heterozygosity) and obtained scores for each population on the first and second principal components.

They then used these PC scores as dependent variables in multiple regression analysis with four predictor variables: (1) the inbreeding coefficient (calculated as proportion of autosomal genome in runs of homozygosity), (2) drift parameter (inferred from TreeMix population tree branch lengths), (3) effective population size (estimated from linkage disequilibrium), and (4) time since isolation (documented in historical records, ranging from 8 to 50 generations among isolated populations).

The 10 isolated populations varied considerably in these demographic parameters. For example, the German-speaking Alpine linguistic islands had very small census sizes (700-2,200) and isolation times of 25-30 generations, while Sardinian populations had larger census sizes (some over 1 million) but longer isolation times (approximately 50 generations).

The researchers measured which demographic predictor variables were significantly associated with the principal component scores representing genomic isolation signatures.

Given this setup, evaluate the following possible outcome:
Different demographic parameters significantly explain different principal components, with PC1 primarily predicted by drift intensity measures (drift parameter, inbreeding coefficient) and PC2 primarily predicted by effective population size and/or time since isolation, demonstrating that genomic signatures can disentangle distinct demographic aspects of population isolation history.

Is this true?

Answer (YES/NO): YES